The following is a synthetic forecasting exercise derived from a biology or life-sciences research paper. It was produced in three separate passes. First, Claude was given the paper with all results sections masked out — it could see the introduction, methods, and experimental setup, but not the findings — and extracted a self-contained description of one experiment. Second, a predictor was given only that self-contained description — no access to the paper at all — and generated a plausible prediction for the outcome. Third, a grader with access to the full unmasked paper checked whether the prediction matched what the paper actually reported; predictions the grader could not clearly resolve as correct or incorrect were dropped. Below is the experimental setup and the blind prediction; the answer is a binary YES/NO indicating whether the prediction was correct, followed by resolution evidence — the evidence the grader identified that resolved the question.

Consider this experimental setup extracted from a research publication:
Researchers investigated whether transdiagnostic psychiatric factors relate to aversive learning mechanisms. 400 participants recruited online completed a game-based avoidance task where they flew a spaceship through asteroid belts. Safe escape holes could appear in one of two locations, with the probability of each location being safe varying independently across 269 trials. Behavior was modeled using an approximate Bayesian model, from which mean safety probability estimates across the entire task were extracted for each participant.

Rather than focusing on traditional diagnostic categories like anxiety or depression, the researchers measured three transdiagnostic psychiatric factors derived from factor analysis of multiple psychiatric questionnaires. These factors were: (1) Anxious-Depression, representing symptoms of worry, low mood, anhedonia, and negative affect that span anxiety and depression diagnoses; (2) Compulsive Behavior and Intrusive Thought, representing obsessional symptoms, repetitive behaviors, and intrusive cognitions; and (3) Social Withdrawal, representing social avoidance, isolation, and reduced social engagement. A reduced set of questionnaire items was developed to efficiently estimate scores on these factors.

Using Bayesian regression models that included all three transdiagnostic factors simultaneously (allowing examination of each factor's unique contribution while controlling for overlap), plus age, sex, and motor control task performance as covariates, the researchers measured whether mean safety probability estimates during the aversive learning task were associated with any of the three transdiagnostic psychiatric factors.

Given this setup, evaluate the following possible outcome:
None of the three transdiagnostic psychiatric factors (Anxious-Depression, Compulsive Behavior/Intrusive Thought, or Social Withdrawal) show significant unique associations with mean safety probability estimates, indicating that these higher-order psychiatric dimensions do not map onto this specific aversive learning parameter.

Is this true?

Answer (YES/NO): NO